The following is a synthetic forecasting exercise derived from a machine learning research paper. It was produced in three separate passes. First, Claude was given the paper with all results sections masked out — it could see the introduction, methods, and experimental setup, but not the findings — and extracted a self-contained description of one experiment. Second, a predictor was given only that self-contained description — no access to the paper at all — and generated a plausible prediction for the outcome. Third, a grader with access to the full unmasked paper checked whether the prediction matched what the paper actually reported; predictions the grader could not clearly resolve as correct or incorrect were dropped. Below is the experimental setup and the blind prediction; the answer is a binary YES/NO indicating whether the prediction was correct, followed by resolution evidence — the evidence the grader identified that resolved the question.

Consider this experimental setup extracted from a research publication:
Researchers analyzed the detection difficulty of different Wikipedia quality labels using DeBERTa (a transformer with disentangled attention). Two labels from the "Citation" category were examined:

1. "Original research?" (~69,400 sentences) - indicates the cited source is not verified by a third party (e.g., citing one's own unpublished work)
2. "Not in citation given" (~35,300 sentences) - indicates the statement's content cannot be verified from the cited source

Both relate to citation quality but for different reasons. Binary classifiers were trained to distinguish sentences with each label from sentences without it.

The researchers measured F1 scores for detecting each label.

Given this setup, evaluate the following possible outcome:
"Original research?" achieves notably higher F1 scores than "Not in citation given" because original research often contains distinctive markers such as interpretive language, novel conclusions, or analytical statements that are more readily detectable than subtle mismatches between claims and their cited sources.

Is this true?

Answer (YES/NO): YES